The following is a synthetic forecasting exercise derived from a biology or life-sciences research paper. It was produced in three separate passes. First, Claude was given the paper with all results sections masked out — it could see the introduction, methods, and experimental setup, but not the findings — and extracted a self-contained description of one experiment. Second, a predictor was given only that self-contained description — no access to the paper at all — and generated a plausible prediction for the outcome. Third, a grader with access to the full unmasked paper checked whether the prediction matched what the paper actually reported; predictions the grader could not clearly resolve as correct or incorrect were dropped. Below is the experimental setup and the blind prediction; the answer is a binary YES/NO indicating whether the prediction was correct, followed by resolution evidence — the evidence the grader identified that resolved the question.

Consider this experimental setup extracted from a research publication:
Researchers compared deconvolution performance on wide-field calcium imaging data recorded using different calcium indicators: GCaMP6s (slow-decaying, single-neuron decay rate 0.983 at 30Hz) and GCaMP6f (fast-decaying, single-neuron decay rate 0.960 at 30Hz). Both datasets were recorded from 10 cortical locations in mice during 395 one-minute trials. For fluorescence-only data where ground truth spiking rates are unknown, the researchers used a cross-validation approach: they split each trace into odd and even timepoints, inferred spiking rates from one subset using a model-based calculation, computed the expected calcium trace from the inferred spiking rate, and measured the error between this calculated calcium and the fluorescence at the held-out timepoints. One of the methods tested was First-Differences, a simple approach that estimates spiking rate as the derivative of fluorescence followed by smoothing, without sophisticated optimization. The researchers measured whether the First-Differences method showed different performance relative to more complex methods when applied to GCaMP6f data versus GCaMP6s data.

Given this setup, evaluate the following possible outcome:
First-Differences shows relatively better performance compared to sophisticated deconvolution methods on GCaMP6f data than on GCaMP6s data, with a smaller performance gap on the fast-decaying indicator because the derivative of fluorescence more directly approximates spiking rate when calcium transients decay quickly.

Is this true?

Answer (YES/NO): YES